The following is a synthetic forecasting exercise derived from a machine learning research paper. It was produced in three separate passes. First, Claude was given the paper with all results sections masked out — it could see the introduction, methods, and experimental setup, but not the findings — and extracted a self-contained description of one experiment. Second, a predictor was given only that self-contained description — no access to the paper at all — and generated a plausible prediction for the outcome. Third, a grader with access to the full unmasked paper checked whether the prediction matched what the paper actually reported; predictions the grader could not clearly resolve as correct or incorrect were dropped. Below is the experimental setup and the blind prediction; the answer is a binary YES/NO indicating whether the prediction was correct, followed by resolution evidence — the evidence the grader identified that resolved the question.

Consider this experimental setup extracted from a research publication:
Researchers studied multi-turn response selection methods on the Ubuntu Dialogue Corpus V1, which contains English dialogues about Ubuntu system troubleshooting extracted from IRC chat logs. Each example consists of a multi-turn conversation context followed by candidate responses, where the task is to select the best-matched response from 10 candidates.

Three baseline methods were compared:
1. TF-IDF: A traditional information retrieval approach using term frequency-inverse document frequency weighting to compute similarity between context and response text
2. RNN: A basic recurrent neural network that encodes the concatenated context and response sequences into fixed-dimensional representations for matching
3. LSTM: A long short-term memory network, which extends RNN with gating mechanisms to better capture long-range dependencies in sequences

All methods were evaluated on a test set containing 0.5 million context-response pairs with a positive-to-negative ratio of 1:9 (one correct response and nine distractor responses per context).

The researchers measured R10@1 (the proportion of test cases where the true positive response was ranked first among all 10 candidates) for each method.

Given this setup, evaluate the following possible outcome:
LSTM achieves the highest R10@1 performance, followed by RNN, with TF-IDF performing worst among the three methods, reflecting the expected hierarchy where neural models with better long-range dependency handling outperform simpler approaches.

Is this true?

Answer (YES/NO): NO